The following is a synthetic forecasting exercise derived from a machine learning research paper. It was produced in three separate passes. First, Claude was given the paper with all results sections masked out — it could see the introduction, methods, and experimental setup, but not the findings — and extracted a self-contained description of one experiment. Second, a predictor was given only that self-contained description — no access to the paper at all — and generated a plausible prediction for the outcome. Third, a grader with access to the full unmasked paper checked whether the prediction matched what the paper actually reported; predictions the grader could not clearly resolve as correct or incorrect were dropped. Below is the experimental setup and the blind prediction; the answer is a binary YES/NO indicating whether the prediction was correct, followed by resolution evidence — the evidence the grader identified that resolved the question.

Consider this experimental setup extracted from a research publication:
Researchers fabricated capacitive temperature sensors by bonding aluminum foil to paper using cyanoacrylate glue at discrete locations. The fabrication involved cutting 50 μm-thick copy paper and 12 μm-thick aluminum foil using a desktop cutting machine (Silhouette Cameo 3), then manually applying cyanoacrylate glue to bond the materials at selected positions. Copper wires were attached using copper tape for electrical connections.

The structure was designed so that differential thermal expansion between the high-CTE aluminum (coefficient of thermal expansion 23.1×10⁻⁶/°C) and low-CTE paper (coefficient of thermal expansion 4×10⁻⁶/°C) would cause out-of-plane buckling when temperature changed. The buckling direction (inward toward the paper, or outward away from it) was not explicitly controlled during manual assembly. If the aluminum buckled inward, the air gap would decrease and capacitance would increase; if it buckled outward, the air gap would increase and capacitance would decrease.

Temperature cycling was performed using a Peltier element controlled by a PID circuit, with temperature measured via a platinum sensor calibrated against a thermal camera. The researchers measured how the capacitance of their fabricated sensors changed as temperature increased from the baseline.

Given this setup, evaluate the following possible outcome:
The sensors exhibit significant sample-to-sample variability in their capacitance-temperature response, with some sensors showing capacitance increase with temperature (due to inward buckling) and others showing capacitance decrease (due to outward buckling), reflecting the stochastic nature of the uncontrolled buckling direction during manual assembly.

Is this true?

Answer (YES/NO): NO